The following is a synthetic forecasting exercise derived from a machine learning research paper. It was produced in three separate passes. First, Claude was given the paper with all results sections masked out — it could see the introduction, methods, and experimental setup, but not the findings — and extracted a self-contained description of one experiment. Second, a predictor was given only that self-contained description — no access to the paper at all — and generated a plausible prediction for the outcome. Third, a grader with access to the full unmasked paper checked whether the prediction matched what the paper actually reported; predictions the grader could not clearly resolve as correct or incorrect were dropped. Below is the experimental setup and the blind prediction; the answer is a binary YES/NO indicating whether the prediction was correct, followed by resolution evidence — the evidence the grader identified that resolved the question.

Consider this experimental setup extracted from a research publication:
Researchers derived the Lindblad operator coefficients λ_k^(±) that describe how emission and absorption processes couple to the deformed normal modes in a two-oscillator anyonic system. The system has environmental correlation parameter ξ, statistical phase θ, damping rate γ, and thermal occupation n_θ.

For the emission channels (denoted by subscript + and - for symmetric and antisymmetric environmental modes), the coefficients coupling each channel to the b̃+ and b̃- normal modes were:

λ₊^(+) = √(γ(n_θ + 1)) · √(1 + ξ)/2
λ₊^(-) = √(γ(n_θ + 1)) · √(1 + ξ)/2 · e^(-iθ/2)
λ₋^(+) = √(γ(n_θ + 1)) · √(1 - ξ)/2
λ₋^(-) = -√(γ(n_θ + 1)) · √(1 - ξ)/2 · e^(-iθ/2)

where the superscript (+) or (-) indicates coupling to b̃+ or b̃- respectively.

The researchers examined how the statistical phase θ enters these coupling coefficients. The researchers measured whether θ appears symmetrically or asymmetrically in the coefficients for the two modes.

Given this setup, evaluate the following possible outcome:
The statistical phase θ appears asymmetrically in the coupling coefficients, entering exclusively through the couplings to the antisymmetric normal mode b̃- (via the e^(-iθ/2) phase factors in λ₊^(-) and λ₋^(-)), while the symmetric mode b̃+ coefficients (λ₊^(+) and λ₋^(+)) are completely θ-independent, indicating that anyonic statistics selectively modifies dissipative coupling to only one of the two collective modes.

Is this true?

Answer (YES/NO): NO